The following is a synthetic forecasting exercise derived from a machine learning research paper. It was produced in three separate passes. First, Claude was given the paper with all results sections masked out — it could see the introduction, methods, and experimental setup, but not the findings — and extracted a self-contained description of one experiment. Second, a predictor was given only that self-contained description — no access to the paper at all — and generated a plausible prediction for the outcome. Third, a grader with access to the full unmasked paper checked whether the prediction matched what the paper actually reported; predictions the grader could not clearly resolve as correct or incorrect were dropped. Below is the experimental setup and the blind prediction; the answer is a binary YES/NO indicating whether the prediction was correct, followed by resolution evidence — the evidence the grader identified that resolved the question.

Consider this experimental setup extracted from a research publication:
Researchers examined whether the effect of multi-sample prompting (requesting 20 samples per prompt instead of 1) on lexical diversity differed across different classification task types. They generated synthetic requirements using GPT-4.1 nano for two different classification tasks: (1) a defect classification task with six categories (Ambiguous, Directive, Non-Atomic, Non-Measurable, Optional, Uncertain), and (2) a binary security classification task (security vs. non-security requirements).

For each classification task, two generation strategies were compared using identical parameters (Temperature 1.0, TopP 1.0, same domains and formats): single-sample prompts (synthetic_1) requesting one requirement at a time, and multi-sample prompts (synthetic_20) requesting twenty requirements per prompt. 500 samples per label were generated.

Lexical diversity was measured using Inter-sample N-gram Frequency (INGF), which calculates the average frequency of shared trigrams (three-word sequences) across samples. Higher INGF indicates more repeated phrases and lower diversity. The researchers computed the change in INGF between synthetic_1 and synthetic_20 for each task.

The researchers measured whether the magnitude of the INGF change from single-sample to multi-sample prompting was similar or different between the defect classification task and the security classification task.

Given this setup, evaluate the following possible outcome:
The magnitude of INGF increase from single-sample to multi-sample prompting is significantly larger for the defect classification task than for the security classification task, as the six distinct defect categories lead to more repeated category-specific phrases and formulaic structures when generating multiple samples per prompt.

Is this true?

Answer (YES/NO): NO